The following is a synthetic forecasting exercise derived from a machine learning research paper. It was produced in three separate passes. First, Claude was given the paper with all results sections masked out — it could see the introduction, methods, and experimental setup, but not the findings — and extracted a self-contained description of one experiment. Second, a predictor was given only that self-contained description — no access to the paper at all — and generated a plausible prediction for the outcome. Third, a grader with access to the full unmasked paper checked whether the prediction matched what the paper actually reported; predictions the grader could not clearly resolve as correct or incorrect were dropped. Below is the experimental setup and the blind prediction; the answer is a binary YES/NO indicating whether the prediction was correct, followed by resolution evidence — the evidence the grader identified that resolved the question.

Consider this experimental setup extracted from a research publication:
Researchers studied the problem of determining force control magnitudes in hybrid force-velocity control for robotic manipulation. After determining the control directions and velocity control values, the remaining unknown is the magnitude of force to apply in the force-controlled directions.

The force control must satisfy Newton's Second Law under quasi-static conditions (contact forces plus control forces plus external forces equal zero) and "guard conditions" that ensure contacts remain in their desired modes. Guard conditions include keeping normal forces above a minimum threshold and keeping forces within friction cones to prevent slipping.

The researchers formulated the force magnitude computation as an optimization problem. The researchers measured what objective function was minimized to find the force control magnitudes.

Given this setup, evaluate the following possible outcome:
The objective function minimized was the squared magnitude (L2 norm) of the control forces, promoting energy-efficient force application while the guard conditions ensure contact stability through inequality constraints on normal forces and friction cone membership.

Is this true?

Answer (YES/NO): NO